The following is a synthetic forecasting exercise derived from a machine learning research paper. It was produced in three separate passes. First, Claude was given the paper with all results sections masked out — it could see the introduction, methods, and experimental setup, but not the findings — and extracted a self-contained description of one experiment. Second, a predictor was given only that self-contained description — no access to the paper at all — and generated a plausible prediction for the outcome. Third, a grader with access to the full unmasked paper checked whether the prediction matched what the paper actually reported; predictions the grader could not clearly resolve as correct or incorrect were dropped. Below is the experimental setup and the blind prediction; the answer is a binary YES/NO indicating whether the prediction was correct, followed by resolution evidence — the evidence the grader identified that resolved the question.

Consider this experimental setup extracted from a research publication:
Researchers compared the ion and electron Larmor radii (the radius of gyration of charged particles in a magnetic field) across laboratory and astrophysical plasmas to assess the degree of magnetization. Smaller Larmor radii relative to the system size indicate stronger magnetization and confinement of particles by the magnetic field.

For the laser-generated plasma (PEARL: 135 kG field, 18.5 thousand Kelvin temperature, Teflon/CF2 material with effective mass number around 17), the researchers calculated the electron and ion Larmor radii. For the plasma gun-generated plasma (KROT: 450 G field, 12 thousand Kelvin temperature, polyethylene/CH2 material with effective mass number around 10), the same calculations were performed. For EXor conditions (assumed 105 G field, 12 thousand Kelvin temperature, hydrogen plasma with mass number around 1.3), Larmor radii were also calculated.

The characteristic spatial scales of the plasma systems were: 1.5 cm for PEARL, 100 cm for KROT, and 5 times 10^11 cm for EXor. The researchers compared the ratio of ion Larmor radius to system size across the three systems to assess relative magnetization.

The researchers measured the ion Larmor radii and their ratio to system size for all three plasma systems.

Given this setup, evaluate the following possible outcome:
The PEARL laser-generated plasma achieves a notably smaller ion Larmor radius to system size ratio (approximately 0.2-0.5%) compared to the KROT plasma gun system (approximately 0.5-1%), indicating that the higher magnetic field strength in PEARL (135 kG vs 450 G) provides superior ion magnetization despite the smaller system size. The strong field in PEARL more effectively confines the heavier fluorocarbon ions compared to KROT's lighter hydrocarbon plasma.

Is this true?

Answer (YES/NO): YES